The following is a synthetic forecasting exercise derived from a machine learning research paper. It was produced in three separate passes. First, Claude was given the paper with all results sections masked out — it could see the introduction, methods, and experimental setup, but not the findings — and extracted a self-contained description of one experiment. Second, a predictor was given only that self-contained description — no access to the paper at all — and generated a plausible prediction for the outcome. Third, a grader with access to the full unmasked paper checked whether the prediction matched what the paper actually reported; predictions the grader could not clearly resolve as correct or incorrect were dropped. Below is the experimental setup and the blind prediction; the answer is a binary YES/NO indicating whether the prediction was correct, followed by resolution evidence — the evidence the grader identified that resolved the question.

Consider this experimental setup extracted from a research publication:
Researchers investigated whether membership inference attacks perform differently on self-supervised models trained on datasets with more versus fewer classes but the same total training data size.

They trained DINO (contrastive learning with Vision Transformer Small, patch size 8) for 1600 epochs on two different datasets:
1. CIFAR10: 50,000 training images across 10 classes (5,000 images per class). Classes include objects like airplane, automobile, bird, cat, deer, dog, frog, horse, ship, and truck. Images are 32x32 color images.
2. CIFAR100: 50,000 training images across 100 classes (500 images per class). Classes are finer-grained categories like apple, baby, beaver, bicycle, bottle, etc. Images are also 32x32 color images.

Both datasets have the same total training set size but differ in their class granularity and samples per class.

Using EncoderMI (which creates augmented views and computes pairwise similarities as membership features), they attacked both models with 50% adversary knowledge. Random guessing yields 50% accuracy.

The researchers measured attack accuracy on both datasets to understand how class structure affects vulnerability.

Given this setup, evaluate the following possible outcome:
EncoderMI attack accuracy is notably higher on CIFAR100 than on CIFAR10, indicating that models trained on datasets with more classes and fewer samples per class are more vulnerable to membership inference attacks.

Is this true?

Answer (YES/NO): NO